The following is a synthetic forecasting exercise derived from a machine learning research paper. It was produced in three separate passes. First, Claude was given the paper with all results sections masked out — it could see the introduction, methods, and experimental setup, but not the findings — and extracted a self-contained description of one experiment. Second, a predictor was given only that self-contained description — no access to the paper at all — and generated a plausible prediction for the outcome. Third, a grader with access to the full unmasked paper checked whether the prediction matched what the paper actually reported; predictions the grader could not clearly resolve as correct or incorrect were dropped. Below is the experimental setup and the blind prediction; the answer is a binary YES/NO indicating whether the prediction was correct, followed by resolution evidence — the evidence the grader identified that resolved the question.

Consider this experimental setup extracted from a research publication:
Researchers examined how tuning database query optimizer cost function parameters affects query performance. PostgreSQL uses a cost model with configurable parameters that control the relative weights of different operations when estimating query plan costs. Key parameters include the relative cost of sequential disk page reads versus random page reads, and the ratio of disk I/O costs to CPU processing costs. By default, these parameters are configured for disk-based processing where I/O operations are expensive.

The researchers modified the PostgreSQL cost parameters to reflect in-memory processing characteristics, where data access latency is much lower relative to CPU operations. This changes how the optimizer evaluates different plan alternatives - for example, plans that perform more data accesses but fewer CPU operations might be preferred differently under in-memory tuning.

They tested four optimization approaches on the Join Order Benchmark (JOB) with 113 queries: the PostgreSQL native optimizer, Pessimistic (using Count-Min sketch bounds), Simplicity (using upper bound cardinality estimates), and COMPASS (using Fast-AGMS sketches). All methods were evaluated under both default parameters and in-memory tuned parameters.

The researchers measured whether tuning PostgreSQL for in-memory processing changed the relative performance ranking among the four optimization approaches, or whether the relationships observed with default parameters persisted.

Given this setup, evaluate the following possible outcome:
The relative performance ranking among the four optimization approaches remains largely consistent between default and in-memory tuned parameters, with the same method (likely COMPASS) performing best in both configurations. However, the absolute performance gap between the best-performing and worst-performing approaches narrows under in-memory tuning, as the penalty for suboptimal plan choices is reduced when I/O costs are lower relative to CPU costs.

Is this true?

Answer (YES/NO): NO